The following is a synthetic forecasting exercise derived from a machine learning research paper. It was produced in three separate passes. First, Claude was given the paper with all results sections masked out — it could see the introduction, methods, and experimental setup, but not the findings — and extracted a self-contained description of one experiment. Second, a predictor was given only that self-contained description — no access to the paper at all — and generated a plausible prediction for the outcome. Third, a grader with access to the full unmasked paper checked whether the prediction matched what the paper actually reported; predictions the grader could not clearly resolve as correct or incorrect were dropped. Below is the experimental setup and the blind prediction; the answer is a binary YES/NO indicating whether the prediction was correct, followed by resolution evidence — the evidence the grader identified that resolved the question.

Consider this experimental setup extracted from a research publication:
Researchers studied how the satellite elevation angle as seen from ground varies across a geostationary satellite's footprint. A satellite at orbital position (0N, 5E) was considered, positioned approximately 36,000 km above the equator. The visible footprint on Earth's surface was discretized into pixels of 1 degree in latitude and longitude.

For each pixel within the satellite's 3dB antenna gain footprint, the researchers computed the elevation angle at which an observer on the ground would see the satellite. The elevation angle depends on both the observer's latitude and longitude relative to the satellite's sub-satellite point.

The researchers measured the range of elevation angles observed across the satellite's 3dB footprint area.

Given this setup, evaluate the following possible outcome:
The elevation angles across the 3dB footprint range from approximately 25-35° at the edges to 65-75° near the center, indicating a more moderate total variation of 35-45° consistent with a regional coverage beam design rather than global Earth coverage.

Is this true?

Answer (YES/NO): NO